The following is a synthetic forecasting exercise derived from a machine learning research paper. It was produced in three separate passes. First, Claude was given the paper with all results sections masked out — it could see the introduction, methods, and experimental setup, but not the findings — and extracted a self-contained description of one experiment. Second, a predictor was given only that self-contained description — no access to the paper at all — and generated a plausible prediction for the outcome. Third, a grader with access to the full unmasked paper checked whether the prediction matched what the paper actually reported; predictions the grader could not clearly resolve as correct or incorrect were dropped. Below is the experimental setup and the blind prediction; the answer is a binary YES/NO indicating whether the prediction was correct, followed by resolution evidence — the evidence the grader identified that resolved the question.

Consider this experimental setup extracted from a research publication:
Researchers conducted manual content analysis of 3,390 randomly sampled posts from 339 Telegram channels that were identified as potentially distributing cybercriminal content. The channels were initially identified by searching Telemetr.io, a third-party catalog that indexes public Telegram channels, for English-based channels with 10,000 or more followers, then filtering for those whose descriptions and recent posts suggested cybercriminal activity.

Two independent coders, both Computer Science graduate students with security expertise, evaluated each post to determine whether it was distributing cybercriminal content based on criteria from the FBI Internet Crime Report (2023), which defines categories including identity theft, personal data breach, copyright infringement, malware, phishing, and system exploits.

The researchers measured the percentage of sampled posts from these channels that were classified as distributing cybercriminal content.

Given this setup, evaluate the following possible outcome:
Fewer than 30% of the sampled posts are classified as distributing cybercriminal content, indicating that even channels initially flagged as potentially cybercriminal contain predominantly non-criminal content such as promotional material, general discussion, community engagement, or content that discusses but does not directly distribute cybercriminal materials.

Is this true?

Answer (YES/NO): NO